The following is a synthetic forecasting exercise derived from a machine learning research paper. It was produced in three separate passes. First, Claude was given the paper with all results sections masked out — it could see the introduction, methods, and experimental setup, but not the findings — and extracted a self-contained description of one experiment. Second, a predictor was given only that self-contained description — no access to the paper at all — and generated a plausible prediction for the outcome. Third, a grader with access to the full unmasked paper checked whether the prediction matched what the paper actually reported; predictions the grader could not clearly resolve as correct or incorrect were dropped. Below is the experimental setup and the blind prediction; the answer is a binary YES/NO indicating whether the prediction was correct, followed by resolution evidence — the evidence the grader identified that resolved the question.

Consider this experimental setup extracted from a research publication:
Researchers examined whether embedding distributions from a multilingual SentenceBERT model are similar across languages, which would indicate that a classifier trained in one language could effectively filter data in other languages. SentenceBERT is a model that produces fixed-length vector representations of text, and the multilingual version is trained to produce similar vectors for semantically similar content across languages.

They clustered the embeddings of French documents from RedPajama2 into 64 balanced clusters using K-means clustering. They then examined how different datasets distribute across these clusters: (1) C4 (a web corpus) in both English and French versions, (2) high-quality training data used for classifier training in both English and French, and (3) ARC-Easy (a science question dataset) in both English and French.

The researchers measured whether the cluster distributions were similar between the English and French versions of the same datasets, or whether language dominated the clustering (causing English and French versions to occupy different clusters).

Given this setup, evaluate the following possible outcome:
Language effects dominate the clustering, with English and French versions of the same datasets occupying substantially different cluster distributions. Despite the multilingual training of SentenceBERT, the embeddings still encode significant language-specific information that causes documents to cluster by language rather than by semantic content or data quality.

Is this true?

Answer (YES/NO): NO